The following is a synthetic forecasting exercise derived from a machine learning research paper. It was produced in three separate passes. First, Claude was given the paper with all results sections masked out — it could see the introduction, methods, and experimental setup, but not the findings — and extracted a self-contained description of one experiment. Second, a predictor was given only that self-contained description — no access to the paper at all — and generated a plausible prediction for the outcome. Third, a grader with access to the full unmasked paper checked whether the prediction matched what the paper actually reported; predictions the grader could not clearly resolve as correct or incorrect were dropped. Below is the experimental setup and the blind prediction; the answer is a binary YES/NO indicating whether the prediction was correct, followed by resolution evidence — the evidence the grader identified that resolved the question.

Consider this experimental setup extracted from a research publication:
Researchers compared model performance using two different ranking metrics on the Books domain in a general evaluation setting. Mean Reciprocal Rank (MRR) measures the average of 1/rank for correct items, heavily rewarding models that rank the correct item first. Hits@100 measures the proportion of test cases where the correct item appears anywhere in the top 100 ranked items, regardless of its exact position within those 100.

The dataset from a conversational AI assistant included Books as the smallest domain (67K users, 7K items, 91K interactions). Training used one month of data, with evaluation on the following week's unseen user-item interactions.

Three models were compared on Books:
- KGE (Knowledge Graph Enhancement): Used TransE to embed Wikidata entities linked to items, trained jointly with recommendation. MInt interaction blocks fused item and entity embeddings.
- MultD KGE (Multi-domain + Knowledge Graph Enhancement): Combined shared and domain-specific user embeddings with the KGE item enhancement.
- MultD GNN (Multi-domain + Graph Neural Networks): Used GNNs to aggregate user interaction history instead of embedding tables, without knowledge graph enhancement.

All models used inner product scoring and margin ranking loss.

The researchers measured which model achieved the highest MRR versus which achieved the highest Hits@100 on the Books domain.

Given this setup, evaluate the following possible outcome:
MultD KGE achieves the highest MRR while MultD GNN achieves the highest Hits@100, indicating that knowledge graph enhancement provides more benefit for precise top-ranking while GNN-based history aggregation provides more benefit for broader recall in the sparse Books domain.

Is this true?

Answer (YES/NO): NO